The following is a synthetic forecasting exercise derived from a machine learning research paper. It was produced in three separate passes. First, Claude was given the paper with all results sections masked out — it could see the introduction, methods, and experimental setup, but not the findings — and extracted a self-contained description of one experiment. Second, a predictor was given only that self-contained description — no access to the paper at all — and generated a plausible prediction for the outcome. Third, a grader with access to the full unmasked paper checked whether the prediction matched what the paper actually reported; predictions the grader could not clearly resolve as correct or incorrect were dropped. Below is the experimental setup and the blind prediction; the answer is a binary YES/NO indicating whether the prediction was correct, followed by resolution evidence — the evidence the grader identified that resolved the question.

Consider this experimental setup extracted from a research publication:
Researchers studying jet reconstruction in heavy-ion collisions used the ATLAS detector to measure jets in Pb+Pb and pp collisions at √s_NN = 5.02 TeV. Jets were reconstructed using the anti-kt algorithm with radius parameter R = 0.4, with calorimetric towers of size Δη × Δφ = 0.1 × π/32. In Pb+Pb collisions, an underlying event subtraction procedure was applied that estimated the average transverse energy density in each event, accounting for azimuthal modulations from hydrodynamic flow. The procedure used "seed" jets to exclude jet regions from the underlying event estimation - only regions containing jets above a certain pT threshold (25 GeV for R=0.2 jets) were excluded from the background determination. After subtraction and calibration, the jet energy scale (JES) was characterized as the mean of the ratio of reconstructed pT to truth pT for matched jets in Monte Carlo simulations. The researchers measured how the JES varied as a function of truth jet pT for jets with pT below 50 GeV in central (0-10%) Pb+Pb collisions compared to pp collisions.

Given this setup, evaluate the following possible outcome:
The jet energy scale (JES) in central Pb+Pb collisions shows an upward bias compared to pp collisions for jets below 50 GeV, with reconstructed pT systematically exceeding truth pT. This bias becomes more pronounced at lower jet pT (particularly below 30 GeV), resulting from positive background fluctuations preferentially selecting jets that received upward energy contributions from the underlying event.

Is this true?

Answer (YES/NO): NO